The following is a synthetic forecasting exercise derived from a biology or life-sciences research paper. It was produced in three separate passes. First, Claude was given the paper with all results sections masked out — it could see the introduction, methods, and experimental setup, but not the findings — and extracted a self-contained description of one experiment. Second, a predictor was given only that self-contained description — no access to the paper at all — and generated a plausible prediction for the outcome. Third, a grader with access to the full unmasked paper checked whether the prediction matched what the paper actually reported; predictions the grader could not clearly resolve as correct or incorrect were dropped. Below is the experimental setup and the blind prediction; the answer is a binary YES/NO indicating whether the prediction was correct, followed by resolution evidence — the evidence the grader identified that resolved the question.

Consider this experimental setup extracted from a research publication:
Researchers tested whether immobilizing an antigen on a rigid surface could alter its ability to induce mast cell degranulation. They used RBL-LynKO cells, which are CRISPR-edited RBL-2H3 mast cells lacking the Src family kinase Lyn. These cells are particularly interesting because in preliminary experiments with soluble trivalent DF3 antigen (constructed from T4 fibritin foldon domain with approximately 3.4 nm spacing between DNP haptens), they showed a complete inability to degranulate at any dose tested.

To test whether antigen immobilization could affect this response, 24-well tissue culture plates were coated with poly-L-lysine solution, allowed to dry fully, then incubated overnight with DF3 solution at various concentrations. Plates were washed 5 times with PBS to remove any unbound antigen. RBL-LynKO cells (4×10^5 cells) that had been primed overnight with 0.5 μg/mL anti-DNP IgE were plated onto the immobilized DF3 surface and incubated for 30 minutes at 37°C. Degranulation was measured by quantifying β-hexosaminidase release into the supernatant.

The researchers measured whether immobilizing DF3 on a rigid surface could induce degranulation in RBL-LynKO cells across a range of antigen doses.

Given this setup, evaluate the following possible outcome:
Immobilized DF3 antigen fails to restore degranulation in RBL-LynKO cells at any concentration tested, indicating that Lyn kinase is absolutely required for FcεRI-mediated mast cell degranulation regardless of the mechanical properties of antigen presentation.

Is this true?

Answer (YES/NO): NO